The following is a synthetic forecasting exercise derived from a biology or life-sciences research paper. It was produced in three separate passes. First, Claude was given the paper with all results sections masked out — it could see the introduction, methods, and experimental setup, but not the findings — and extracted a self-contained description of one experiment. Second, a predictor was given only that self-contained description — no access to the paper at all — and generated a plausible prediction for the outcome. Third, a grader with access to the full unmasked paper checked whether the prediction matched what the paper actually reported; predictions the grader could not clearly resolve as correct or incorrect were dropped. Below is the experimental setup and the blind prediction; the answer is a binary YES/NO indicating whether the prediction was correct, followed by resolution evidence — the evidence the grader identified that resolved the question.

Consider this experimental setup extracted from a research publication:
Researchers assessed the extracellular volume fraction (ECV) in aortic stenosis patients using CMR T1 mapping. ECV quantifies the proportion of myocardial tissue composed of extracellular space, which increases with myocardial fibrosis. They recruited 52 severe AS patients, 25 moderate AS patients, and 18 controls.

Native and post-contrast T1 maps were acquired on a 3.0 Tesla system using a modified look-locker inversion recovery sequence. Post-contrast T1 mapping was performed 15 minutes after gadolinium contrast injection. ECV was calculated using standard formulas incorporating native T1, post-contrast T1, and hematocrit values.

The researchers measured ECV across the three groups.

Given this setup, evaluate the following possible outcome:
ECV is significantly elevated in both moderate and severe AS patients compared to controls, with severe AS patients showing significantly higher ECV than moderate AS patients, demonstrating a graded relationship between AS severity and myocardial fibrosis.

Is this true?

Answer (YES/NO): NO